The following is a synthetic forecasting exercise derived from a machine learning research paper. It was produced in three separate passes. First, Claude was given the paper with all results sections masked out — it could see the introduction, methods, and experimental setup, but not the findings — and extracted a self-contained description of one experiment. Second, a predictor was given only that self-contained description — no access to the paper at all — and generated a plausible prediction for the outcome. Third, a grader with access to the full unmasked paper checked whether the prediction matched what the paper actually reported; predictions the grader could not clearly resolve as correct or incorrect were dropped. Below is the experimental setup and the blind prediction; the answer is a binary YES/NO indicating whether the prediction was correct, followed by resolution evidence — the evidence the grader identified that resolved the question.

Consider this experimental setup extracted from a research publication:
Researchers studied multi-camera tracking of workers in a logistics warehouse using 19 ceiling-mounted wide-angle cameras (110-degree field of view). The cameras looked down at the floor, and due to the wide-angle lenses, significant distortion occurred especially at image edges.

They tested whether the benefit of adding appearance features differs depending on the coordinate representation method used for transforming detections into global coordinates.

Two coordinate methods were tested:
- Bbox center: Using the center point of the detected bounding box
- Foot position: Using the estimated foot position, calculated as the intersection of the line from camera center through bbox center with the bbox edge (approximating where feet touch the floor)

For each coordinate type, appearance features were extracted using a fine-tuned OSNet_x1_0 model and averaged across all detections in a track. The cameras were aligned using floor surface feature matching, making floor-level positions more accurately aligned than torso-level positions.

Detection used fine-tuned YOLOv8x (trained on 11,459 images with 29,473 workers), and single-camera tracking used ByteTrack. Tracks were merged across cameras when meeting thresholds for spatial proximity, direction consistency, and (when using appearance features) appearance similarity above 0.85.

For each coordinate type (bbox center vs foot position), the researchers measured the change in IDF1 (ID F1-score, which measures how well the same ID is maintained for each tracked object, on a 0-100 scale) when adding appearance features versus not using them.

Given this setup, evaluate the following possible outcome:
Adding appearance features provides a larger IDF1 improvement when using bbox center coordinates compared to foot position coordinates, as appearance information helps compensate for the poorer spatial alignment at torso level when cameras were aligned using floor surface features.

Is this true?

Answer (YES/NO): YES